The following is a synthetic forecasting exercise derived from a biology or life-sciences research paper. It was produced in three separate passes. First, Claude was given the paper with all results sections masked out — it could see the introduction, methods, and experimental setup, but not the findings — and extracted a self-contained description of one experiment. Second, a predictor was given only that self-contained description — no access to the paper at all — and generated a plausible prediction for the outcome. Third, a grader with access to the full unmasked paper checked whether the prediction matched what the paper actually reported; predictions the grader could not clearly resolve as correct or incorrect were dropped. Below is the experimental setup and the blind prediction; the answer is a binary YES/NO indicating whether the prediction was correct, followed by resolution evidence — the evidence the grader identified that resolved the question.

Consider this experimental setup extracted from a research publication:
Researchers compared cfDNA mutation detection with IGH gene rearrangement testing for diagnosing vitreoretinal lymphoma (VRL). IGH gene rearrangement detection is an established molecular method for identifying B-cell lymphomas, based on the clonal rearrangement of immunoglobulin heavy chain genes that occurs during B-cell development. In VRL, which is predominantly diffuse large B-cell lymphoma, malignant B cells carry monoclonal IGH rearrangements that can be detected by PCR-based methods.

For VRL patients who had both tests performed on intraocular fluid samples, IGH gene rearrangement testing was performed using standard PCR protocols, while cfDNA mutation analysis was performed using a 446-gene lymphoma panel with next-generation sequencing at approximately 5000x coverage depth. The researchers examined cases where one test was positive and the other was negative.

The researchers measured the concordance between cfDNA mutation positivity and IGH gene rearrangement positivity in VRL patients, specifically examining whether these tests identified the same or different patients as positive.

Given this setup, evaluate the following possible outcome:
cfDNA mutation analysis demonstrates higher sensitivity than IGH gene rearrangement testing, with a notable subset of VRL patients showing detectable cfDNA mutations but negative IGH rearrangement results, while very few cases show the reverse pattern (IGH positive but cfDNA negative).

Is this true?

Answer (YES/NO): YES